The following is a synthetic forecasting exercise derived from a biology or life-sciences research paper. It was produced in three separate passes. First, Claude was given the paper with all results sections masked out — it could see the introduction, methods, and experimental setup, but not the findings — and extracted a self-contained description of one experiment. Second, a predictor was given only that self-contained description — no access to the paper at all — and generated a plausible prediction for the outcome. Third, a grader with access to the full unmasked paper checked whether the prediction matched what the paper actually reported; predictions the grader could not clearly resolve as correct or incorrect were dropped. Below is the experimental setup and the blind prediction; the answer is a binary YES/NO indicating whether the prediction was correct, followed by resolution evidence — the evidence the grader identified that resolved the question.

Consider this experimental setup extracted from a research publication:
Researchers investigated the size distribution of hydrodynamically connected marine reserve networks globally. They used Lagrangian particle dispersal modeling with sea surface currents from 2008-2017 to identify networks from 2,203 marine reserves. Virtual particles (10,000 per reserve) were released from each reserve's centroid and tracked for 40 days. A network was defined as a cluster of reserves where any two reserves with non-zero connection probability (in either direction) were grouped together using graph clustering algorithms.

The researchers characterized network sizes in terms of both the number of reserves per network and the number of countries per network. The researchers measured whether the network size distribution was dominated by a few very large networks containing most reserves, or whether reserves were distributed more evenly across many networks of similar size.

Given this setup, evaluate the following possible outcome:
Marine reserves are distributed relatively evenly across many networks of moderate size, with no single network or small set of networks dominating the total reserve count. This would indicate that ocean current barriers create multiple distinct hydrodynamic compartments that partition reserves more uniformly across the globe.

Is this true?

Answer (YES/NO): NO